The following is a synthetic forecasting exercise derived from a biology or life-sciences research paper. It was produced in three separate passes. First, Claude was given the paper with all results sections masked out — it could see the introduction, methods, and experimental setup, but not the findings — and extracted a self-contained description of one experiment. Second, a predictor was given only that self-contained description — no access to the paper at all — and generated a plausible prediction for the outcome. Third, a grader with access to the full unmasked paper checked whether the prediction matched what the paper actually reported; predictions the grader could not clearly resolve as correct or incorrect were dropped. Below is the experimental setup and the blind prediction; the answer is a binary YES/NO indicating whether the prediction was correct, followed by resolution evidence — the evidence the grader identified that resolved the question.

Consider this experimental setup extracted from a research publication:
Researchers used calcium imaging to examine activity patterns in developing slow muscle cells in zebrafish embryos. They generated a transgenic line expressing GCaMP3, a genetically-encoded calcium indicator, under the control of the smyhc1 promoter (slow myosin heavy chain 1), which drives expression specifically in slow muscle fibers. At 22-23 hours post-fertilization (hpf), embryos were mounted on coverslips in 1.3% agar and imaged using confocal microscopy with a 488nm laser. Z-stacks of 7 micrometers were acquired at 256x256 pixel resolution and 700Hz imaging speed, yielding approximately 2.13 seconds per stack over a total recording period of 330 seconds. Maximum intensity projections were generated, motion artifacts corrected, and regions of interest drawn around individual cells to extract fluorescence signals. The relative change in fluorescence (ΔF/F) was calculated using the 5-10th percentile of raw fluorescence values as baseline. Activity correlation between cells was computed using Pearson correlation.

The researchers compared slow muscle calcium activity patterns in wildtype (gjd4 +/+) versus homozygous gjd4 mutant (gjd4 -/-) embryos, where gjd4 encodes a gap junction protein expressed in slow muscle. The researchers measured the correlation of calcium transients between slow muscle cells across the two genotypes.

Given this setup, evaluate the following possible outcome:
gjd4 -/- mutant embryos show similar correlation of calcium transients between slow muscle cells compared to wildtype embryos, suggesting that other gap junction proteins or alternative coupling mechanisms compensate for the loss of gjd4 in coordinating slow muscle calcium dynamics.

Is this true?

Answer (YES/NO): NO